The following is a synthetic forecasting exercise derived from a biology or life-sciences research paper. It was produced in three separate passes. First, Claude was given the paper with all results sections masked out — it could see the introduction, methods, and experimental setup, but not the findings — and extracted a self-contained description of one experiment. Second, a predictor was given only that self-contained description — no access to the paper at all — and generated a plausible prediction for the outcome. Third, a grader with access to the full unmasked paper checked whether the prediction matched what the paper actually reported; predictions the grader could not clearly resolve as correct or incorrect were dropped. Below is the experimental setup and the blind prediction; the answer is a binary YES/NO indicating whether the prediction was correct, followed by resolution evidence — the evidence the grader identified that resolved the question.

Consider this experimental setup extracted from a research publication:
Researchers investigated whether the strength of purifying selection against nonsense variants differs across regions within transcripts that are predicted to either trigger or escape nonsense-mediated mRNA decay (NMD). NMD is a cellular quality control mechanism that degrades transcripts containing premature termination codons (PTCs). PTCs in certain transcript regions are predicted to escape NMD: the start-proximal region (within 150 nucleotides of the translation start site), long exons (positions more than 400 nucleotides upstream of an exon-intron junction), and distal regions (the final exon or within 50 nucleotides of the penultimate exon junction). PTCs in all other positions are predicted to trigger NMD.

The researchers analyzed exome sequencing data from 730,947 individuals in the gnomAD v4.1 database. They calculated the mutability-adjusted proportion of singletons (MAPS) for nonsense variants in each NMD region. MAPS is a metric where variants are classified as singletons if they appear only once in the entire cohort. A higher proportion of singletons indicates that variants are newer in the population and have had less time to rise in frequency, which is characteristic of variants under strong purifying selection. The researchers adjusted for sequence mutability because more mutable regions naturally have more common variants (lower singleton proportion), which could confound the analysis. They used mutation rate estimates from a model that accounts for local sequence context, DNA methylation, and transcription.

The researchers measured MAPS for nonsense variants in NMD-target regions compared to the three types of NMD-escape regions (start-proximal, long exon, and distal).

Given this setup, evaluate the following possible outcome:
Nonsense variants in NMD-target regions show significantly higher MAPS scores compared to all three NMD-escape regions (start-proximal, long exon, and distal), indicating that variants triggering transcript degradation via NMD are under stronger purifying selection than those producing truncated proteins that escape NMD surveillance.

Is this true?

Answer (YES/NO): NO